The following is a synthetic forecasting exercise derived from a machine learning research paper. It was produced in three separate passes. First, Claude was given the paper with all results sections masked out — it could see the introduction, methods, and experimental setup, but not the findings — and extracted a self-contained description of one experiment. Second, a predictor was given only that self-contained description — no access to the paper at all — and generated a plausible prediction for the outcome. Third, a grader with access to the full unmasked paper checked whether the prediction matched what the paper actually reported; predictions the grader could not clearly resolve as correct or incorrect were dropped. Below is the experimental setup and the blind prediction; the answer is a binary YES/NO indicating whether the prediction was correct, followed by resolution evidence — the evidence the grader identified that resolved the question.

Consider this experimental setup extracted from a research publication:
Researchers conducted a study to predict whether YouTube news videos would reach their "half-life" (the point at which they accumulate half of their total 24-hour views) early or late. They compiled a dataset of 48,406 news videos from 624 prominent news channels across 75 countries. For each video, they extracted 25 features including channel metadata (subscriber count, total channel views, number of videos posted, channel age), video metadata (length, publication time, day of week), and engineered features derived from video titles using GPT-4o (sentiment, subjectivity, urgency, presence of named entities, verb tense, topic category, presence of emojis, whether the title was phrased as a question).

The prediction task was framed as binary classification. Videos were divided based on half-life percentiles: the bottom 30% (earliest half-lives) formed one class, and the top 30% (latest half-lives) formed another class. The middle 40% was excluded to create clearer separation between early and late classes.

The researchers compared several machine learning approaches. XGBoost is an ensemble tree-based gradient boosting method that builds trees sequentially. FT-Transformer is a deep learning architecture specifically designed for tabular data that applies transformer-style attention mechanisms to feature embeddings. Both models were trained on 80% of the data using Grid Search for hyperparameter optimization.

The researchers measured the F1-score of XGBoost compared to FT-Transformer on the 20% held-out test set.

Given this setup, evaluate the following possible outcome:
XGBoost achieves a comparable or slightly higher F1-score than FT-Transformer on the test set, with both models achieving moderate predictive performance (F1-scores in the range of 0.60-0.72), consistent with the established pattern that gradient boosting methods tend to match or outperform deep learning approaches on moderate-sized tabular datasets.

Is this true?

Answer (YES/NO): NO